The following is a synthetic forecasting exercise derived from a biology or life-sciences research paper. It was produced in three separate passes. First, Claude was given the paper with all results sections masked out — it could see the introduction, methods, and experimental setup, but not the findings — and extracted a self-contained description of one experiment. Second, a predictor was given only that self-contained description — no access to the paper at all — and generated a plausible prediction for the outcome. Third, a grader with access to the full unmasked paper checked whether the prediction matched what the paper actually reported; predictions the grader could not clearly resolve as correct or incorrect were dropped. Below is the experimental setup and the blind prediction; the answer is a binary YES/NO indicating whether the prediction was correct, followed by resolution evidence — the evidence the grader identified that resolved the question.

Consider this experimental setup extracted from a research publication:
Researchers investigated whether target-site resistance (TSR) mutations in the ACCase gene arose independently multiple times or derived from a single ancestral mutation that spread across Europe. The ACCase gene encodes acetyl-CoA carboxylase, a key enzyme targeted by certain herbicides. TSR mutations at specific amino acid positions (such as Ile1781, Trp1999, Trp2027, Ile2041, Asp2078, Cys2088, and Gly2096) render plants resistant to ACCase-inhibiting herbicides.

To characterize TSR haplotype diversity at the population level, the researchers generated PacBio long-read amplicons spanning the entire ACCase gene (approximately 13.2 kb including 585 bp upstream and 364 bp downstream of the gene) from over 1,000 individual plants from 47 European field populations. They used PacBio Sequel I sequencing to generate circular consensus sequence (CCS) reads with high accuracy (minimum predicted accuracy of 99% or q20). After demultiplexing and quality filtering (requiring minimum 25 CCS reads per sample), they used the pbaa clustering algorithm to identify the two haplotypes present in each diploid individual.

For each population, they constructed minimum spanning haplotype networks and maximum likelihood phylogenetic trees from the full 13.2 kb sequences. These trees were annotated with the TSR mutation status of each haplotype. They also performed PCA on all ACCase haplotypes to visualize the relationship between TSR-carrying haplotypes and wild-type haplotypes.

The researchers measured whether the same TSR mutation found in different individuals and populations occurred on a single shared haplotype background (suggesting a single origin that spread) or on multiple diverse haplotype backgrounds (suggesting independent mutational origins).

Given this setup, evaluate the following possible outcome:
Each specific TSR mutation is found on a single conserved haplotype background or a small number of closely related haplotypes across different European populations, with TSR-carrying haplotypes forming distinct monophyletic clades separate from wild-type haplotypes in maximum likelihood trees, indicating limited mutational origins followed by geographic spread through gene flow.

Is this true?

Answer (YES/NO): NO